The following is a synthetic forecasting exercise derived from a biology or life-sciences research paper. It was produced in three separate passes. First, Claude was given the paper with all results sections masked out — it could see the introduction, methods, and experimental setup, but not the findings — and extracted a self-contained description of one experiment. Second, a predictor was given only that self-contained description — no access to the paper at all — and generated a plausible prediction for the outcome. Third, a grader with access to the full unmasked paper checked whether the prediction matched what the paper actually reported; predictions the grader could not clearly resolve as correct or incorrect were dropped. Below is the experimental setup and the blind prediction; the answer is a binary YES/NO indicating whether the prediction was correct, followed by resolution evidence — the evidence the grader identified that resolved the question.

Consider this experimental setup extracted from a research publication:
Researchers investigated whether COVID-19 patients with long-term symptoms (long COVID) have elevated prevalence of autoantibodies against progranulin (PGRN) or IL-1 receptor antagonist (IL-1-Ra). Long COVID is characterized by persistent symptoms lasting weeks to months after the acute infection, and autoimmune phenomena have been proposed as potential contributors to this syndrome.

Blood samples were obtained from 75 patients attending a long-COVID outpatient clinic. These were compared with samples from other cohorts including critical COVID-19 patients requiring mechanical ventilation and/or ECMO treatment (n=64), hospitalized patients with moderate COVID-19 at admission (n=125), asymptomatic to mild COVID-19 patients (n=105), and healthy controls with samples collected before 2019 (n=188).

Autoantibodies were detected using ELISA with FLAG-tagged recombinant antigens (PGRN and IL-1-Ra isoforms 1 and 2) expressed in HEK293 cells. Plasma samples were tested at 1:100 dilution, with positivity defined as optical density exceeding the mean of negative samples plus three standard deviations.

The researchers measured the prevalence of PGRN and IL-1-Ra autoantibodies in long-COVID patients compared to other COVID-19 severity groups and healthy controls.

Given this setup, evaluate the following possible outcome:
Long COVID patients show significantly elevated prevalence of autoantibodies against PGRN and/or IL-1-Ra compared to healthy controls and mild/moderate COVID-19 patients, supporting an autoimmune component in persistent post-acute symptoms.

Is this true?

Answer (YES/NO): NO